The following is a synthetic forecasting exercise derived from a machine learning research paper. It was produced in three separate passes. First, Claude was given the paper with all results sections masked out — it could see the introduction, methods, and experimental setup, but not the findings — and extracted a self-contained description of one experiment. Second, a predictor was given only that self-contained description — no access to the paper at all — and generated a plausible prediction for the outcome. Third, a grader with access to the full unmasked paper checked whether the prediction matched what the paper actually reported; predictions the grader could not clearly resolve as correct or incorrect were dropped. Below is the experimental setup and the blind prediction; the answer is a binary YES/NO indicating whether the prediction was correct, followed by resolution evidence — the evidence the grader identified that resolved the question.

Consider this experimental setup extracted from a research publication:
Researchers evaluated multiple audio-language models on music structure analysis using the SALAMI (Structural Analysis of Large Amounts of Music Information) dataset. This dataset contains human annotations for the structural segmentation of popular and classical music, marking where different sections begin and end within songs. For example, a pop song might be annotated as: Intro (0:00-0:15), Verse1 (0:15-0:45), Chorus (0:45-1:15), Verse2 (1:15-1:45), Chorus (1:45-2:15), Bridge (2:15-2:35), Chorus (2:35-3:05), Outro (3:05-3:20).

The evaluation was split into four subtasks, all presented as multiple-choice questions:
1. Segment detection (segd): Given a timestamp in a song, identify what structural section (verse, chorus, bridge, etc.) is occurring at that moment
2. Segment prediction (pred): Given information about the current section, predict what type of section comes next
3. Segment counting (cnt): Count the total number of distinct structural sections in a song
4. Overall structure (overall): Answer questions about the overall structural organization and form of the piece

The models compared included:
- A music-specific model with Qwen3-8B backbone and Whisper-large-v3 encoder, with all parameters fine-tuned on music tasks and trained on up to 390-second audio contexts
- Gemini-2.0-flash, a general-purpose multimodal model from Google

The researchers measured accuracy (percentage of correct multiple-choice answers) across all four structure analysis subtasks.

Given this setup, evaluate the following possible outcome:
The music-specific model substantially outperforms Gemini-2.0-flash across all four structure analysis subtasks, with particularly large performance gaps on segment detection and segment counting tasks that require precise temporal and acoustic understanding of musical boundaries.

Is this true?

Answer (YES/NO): NO